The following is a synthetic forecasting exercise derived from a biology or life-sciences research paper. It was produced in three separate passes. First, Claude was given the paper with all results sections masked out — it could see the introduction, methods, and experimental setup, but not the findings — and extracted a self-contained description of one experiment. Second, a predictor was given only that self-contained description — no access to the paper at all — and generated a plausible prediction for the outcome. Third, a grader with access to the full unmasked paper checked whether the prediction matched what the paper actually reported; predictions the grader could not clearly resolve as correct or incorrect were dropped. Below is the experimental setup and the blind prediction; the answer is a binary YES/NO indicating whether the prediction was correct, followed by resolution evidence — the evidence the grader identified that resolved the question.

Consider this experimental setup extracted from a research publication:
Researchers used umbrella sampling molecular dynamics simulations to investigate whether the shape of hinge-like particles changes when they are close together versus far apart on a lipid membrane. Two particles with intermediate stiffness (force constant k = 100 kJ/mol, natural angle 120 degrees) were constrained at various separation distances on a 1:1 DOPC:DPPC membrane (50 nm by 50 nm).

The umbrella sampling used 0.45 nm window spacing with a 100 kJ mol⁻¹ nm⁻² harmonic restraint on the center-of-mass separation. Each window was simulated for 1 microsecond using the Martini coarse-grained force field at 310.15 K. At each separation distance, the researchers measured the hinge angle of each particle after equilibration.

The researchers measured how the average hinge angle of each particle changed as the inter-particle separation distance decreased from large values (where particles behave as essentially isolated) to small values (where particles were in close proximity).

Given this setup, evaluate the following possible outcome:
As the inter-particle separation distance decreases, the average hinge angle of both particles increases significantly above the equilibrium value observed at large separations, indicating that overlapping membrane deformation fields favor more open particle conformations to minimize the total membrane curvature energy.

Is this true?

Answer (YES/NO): NO